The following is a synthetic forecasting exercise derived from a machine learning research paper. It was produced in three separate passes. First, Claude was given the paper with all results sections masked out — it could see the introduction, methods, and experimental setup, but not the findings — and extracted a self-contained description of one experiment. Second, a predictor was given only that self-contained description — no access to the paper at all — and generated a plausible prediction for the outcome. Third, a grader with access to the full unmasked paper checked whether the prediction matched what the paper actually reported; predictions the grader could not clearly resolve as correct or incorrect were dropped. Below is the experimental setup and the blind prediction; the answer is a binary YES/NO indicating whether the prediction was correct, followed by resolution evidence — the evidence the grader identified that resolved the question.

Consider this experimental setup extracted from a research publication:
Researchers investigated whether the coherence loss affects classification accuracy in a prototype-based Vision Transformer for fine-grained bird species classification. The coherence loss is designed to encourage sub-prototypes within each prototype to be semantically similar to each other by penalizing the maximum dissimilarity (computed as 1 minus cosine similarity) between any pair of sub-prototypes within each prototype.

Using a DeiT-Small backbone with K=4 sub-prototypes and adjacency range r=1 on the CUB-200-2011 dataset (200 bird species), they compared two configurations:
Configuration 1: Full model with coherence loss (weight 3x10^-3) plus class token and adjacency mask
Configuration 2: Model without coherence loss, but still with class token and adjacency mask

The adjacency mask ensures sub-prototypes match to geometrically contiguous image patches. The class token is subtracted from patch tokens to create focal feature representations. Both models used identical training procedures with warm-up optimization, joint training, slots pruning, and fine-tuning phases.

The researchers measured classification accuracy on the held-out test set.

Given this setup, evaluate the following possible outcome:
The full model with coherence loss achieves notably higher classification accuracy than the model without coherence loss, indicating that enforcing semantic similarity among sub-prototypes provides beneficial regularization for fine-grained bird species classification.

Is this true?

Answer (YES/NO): NO